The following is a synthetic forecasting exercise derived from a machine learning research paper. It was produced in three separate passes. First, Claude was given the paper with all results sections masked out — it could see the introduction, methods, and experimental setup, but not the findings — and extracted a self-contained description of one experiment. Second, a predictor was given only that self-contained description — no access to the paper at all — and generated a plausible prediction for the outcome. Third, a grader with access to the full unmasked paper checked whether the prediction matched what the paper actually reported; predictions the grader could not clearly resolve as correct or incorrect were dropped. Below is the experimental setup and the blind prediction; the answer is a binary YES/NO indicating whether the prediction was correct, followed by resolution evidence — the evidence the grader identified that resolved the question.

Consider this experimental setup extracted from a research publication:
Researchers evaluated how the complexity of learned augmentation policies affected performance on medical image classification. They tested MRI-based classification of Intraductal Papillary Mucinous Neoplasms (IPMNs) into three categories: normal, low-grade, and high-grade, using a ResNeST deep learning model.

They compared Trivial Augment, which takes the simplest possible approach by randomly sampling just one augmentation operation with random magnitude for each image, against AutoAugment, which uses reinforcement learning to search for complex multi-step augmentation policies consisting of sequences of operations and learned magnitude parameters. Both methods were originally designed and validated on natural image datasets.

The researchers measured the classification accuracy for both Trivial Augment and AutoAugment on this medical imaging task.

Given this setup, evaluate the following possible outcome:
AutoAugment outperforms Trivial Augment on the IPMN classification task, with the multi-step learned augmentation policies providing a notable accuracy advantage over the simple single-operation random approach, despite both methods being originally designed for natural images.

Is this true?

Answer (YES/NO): NO